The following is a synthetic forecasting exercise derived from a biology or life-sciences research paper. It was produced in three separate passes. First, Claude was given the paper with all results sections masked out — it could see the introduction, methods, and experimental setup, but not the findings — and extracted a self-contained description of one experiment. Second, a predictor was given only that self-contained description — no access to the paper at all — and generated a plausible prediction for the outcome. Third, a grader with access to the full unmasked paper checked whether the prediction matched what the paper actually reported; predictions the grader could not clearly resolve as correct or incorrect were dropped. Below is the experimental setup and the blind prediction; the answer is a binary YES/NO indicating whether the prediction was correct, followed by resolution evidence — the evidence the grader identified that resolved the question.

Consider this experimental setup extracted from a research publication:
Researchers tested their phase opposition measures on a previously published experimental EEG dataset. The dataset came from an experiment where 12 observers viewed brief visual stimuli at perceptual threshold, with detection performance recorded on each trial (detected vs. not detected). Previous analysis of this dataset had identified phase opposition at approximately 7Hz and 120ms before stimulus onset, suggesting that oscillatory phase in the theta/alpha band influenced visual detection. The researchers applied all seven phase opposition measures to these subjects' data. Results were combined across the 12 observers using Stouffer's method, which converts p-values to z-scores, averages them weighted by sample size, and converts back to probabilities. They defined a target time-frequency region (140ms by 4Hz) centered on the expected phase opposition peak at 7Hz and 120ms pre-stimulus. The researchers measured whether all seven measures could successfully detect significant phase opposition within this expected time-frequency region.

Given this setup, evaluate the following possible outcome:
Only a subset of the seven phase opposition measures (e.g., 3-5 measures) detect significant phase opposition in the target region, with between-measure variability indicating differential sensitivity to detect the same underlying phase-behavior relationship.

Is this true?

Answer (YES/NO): NO